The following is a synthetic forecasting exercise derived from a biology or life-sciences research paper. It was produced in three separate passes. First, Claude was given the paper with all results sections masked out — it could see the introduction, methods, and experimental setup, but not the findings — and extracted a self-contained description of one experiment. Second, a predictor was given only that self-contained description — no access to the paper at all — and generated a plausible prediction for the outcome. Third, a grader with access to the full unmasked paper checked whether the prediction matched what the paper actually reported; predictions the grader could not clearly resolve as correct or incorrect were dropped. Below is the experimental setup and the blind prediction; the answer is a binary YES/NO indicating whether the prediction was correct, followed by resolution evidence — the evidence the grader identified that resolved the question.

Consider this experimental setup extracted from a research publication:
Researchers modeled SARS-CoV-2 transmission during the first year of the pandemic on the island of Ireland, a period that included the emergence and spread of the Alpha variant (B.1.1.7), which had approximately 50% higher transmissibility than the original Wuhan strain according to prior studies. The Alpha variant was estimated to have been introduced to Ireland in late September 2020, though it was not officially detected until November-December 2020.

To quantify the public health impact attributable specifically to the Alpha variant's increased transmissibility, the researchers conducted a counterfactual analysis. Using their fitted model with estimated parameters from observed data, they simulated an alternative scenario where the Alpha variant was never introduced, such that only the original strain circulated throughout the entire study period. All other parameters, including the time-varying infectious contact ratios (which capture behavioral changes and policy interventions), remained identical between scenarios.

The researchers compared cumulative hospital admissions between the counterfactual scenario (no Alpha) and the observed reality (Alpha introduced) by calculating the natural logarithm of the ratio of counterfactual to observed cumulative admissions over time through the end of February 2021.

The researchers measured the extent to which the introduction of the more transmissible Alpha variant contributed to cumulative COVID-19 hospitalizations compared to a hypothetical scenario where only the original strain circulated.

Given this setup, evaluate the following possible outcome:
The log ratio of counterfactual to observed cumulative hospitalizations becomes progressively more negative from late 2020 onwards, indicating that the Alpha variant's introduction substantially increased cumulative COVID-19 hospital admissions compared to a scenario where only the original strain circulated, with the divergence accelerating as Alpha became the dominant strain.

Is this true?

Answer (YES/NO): YES